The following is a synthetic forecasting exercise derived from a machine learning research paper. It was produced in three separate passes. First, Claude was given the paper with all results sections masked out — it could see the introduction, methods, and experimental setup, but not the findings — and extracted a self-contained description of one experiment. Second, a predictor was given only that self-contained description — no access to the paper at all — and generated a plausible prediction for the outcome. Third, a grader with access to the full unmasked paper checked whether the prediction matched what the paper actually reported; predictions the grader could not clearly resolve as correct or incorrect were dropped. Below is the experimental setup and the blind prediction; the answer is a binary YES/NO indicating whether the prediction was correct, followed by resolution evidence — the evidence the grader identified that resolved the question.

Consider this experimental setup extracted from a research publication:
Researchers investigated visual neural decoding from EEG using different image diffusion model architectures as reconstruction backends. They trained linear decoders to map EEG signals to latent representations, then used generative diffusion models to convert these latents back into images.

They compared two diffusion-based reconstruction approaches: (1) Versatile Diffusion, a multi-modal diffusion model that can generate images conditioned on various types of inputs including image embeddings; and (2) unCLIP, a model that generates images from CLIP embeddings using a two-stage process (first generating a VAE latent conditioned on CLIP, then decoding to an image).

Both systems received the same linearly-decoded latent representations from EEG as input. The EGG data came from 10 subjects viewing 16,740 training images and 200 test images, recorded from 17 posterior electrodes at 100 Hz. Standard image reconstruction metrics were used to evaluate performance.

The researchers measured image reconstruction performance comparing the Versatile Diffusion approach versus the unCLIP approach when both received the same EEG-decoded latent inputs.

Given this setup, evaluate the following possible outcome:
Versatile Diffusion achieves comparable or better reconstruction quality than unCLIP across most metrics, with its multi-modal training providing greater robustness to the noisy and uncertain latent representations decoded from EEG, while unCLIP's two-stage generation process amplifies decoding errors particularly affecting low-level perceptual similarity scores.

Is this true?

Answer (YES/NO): NO